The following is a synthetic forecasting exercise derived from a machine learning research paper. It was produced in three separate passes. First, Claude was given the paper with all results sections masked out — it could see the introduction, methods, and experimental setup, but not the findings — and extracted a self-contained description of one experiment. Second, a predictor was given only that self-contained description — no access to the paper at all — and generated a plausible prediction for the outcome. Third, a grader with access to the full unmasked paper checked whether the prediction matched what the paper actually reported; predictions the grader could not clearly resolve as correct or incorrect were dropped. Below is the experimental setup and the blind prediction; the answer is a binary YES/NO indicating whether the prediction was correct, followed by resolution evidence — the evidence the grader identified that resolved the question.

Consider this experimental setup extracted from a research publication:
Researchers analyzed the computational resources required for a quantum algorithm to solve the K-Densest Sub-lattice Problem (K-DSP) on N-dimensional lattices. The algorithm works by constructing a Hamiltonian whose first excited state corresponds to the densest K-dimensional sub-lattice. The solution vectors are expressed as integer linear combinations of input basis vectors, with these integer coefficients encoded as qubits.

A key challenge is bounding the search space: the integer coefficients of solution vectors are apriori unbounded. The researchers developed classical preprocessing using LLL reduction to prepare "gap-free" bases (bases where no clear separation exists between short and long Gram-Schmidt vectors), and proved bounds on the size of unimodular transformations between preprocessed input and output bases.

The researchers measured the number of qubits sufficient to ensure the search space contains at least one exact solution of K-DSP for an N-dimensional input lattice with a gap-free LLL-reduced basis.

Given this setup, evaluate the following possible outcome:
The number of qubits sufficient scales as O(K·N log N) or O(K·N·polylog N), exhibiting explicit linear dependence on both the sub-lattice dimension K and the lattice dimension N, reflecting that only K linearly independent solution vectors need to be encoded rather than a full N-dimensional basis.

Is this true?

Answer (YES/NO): NO